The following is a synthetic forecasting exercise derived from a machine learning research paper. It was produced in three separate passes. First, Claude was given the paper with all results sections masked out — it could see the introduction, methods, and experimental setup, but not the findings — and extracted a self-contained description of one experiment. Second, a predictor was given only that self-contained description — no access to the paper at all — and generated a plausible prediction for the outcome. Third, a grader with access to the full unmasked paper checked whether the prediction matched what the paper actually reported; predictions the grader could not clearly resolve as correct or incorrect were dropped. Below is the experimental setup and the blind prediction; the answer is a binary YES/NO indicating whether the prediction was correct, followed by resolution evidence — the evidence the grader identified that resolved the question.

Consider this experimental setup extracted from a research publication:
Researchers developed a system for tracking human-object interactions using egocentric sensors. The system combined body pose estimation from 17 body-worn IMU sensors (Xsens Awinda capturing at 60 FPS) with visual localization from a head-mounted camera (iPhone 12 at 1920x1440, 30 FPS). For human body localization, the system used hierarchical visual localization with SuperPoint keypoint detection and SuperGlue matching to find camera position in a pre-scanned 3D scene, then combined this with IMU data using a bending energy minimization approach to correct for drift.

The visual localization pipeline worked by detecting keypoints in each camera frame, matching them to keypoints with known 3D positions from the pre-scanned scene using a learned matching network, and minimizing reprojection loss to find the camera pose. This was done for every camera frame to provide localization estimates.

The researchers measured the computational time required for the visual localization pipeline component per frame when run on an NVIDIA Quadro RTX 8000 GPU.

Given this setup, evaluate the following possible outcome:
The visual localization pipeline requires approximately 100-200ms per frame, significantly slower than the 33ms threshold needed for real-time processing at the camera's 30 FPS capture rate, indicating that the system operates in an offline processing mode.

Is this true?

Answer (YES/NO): NO